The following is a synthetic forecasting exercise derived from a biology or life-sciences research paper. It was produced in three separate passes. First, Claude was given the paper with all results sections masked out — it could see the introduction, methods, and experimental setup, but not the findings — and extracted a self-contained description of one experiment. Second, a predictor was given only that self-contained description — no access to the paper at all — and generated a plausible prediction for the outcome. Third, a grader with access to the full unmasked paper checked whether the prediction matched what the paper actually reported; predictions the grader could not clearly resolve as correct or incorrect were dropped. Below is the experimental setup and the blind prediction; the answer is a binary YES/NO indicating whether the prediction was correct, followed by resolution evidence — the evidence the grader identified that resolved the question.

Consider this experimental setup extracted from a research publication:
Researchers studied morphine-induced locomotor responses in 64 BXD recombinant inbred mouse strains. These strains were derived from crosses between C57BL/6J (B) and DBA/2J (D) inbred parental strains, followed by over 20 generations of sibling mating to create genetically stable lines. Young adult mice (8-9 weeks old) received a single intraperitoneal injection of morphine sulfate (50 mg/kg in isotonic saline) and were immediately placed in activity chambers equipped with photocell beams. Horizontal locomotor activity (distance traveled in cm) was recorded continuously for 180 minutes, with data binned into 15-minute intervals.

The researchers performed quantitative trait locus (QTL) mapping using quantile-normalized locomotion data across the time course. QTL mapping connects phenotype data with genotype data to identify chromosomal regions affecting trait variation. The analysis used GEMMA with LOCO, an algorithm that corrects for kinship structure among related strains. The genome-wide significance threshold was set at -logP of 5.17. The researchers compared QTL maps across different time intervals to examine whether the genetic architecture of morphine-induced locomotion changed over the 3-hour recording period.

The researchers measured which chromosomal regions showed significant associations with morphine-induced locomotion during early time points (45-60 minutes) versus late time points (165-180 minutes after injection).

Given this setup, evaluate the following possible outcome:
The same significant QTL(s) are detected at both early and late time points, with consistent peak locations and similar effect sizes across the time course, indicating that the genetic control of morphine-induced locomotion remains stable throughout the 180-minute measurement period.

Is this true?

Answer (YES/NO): NO